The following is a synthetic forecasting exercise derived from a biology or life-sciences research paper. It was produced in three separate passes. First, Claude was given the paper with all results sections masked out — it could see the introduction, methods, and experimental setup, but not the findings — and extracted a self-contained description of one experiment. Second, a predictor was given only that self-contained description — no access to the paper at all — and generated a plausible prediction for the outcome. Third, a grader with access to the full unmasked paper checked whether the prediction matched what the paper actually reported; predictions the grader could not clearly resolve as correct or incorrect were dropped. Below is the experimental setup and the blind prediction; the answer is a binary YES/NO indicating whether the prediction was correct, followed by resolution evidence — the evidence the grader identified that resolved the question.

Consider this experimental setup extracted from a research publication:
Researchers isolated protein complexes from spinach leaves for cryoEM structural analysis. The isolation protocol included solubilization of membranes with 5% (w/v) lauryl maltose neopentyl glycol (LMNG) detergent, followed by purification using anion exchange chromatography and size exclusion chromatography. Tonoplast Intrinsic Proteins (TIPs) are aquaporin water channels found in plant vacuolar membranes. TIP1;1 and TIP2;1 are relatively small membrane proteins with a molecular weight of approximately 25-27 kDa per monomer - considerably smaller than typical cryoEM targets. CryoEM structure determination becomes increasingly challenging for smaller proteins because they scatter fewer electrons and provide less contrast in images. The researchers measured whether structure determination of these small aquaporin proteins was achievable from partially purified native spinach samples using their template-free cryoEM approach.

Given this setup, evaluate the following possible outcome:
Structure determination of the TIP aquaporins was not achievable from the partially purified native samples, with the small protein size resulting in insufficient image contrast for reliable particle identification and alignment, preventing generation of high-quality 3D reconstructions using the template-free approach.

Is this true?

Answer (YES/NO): NO